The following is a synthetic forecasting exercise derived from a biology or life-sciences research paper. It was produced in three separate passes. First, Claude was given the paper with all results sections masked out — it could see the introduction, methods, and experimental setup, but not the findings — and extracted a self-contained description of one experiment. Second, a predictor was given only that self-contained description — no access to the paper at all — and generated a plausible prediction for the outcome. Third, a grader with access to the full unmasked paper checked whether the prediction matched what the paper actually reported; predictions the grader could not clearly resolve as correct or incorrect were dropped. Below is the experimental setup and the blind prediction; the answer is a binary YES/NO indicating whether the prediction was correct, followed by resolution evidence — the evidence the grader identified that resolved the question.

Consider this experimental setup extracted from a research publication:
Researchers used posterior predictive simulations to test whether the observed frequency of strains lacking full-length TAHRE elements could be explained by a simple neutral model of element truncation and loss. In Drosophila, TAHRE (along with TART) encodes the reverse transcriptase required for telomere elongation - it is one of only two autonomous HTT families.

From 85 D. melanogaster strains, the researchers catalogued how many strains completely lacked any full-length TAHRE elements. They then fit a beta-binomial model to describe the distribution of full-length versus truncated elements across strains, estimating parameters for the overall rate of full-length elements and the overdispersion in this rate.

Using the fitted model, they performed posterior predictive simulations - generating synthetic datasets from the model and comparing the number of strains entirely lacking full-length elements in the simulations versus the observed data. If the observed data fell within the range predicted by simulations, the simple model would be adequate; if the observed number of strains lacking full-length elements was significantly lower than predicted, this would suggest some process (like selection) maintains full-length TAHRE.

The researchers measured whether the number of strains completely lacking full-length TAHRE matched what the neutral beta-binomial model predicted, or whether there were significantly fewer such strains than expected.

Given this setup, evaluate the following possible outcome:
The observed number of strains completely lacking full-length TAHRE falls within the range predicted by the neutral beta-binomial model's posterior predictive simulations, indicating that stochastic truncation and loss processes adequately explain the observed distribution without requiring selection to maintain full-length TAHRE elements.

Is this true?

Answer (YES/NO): NO